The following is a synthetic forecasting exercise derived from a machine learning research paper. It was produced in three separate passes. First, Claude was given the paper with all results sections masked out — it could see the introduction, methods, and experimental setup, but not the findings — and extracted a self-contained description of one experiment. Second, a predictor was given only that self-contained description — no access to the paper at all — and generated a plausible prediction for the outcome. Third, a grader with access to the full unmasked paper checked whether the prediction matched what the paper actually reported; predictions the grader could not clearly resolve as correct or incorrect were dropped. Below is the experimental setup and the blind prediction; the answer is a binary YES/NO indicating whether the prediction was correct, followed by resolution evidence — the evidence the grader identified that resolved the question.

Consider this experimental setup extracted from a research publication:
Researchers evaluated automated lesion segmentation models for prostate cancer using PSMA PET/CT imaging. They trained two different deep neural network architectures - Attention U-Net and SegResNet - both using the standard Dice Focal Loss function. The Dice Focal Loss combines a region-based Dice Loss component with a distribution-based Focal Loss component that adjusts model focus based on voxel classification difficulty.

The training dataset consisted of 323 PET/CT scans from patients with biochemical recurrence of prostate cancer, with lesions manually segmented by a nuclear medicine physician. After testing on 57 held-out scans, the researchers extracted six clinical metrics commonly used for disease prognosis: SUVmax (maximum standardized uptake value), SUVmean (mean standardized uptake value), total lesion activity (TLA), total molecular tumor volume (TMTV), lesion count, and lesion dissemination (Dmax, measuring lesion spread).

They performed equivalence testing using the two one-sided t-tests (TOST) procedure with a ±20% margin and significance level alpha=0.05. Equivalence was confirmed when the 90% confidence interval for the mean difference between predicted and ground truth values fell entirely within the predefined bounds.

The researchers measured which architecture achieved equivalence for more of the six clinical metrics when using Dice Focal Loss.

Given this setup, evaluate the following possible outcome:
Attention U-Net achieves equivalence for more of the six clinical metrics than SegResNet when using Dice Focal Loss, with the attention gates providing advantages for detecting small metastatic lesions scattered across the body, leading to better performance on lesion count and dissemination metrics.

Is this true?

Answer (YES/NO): NO